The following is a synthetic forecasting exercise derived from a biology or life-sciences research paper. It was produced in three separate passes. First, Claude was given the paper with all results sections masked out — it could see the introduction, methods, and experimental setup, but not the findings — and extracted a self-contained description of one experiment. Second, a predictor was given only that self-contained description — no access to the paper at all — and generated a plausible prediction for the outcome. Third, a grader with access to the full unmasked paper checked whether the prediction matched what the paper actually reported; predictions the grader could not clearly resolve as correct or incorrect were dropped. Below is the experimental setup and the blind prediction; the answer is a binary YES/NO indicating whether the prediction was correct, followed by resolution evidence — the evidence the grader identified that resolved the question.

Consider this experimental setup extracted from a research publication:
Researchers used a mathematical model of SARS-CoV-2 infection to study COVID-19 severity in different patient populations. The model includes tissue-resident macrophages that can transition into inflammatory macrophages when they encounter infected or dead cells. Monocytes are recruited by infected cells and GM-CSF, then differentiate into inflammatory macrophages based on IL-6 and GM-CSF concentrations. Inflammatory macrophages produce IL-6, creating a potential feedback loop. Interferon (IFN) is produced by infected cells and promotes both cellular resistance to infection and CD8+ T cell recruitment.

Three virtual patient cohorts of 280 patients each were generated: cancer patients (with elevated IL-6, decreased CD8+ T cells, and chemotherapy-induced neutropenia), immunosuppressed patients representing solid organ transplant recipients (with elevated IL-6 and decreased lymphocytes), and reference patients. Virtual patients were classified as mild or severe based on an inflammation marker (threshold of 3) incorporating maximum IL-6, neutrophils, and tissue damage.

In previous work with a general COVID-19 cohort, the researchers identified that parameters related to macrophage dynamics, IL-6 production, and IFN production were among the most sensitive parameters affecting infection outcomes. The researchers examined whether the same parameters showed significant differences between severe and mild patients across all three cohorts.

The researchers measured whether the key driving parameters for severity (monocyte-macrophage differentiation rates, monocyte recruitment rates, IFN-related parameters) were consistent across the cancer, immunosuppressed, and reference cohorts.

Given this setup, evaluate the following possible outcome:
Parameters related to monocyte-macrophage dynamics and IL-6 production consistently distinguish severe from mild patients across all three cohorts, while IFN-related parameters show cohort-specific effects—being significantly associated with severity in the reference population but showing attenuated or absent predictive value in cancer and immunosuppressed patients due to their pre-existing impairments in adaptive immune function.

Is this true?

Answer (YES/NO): NO